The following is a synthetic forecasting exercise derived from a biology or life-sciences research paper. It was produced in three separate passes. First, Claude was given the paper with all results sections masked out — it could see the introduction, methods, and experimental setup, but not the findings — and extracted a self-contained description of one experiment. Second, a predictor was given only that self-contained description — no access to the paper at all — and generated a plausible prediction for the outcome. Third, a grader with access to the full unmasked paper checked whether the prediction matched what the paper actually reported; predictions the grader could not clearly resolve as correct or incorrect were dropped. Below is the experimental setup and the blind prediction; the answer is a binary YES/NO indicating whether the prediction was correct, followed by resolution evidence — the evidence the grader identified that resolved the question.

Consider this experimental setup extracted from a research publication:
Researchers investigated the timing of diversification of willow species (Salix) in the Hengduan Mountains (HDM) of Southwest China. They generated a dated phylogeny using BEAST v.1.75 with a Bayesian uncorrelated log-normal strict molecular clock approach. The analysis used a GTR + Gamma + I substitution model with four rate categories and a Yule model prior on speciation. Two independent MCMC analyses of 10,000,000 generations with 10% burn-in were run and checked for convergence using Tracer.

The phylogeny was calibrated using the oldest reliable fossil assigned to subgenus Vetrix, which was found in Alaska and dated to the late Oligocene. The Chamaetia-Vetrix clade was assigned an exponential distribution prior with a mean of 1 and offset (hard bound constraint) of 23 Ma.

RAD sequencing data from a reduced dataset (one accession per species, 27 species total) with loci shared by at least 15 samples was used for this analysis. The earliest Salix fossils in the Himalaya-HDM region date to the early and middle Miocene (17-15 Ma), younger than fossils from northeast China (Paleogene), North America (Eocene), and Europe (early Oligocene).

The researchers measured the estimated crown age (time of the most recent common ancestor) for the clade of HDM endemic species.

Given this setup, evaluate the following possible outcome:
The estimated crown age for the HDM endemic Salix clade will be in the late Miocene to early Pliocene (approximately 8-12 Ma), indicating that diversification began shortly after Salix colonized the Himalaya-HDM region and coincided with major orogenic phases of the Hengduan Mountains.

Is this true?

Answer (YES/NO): NO